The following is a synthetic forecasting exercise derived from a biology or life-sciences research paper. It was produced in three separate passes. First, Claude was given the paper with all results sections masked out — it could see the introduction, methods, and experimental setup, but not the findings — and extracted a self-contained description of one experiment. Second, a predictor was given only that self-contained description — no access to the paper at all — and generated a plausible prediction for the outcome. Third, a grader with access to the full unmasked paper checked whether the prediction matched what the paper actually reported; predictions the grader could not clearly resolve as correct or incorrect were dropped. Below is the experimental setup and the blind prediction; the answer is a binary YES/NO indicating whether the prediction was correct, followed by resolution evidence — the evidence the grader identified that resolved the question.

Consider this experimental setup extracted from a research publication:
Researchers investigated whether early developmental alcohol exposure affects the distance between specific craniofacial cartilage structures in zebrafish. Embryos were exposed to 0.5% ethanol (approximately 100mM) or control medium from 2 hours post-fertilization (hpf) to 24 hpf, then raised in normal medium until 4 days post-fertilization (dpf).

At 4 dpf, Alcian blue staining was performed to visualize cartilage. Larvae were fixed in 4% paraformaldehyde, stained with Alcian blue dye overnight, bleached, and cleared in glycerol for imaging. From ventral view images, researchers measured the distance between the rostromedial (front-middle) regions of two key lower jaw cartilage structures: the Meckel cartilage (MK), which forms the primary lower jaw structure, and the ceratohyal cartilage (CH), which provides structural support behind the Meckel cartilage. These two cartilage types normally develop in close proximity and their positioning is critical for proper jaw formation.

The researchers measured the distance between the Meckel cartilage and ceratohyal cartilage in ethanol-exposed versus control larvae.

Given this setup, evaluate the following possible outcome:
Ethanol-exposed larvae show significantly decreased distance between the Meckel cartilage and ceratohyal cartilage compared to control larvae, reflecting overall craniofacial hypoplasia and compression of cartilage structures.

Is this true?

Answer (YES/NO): YES